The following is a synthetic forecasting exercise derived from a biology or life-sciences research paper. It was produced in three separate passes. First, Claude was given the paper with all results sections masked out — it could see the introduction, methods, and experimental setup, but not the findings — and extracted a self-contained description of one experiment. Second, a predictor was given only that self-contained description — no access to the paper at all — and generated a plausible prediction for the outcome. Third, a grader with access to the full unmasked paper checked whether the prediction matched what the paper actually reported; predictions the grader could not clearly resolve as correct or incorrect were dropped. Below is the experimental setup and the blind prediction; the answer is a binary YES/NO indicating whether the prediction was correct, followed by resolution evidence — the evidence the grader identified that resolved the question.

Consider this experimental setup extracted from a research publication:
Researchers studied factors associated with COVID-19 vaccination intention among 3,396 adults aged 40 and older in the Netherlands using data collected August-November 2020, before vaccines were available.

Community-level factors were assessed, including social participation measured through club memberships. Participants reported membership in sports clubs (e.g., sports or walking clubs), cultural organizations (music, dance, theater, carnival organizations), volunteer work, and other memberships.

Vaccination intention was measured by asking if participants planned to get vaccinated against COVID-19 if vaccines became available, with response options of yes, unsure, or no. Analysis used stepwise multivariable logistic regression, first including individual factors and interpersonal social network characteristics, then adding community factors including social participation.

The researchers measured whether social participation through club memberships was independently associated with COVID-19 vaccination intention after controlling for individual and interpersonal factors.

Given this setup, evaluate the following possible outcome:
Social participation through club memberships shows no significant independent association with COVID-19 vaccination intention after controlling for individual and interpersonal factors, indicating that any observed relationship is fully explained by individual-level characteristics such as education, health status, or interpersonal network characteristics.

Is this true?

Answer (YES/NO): NO